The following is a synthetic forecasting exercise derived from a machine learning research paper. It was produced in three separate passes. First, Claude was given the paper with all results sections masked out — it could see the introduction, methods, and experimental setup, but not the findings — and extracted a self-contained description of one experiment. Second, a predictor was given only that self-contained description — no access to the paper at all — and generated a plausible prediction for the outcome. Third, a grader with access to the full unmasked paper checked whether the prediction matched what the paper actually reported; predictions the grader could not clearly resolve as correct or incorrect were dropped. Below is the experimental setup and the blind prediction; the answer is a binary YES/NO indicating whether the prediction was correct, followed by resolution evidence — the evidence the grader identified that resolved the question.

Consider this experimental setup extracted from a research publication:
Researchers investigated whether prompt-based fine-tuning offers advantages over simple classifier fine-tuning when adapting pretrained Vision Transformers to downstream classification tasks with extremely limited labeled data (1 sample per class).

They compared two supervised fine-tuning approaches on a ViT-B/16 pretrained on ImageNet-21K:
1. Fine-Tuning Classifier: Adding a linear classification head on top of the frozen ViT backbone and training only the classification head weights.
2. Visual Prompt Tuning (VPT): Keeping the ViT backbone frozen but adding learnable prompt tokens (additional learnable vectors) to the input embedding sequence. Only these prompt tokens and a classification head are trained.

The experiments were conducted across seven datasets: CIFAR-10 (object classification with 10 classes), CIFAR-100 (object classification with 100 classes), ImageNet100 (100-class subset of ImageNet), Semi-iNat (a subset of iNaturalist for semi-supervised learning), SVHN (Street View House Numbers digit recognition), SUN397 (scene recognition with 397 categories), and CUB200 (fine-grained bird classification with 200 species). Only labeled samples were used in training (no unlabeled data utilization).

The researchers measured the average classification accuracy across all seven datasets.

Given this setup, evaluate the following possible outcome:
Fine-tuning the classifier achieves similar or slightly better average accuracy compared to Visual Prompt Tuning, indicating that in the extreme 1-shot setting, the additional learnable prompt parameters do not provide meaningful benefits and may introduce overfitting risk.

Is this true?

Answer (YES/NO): YES